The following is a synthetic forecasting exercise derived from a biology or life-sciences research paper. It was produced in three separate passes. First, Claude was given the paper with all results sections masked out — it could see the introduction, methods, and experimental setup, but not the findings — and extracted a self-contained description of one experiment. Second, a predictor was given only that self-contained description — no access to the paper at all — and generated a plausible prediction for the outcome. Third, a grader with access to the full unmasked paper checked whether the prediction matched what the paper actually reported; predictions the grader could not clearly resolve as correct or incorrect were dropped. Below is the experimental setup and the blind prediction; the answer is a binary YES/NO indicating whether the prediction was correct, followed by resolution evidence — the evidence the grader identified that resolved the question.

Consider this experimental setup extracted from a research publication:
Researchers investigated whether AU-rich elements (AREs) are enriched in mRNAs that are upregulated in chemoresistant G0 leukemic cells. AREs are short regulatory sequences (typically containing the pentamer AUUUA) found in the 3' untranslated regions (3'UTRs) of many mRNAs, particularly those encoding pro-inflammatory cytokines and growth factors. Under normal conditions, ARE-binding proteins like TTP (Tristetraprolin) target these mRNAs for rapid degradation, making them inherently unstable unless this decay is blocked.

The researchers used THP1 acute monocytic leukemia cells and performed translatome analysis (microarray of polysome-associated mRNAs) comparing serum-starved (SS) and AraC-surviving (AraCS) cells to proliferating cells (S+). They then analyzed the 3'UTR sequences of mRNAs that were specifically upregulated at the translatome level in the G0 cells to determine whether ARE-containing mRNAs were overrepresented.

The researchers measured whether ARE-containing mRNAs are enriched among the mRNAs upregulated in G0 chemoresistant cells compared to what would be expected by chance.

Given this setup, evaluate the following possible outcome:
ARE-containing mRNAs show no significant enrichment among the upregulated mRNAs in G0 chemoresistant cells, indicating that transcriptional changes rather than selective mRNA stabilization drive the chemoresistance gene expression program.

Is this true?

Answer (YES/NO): NO